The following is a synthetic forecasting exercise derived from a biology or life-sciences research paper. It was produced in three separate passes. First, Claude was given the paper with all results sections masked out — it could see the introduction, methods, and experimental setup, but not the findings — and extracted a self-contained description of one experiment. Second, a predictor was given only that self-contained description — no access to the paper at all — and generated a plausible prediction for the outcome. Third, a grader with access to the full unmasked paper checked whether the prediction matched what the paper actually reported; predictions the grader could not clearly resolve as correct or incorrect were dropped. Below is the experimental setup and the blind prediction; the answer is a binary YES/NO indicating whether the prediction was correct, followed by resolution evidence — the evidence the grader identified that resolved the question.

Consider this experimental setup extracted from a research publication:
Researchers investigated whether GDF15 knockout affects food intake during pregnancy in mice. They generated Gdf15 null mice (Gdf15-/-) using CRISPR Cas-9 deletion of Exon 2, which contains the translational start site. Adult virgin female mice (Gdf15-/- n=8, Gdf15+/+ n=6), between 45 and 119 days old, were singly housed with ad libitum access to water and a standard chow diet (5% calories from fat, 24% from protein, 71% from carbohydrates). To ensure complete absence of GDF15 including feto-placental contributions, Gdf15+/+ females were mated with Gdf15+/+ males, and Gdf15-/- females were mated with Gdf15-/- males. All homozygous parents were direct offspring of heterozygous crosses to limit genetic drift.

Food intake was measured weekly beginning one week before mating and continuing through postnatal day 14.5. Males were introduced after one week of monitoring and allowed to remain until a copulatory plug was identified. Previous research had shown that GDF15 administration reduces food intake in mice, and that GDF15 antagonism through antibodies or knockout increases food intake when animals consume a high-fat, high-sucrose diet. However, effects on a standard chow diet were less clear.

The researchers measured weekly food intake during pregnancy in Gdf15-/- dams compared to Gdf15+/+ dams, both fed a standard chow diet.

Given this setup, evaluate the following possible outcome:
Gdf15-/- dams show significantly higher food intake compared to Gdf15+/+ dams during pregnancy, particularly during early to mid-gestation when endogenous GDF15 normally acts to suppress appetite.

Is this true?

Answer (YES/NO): NO